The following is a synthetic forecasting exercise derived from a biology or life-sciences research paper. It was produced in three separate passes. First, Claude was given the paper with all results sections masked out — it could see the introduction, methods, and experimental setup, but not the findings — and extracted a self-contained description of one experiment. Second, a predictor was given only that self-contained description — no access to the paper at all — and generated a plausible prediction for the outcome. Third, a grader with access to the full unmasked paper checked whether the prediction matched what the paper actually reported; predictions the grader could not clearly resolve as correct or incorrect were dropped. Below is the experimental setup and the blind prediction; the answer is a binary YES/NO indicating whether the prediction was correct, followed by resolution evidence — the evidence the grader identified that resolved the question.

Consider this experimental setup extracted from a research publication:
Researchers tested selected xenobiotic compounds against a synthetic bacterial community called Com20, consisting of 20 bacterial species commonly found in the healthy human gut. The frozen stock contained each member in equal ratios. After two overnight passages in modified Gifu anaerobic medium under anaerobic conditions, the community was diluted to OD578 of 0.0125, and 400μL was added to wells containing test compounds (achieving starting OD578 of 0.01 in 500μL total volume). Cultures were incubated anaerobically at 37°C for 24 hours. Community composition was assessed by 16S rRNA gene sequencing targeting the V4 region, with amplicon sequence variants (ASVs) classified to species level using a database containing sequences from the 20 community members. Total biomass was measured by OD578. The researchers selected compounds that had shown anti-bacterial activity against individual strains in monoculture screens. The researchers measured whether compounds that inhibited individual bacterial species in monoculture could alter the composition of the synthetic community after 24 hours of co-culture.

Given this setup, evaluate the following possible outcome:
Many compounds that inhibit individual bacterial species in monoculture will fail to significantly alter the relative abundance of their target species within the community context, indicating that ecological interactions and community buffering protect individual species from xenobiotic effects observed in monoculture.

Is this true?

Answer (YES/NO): NO